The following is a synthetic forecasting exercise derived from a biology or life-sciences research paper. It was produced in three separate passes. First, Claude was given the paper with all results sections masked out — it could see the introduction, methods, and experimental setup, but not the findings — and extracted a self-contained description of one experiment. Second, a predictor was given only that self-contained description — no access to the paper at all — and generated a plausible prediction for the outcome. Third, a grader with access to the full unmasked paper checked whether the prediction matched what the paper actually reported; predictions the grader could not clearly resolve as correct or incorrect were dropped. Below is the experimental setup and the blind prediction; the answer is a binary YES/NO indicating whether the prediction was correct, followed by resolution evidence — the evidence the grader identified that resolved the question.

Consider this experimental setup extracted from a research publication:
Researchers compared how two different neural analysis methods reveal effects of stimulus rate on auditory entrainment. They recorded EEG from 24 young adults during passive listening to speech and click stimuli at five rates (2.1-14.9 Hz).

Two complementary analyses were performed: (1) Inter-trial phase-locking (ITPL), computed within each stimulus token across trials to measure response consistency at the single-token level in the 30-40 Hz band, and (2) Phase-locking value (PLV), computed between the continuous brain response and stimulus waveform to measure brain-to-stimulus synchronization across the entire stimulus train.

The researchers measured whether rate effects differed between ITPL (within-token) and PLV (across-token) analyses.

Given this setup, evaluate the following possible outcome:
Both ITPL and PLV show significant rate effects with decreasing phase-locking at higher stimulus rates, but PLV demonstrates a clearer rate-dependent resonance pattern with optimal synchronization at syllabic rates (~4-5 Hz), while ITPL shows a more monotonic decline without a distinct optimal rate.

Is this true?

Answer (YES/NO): NO